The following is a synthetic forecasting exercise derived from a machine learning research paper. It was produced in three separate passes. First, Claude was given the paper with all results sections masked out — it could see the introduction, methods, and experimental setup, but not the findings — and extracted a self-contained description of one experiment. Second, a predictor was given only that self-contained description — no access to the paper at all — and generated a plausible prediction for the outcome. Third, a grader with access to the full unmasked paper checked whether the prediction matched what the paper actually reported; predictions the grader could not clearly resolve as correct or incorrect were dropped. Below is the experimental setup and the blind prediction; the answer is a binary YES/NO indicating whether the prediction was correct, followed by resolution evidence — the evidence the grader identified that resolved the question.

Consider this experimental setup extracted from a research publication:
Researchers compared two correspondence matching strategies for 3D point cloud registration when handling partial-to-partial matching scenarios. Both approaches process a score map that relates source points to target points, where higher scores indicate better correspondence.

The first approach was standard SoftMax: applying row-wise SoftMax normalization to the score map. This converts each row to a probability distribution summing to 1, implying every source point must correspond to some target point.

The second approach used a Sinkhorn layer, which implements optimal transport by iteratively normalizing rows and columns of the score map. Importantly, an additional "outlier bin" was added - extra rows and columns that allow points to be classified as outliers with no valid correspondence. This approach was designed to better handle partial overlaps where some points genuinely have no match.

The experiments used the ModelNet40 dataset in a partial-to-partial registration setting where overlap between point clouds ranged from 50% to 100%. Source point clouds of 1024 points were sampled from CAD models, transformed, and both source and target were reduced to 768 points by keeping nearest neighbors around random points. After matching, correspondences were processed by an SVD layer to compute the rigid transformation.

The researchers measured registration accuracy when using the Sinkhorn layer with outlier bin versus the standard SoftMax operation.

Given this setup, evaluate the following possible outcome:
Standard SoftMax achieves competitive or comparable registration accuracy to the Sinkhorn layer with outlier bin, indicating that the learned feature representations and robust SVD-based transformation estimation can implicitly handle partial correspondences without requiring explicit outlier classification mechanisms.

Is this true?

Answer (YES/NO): NO